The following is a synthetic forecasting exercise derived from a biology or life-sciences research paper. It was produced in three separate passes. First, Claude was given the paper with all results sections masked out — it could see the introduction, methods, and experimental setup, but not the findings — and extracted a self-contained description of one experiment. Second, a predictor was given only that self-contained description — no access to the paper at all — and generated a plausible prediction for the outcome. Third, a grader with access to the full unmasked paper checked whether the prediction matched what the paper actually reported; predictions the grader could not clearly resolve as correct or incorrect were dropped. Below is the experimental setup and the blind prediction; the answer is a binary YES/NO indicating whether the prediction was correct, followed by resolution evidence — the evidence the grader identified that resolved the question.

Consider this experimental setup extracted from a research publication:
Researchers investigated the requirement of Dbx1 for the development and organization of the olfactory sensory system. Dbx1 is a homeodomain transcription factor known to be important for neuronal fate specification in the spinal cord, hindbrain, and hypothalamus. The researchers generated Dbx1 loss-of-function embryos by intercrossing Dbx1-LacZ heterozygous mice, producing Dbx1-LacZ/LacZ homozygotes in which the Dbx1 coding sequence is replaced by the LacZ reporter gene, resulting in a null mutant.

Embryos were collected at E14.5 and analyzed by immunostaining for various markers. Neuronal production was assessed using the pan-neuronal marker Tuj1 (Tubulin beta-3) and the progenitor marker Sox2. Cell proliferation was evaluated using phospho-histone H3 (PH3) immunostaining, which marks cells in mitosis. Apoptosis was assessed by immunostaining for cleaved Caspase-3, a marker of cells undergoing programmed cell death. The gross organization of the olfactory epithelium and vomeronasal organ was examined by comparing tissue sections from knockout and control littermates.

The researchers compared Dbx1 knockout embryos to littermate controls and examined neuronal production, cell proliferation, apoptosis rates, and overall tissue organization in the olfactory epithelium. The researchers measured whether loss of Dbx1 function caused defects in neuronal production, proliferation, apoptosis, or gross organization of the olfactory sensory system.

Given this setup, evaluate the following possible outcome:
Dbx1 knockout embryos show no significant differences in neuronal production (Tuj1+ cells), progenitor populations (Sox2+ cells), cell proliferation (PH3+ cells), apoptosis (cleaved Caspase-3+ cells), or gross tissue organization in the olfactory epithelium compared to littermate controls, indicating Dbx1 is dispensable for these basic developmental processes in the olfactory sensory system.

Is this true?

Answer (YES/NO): YES